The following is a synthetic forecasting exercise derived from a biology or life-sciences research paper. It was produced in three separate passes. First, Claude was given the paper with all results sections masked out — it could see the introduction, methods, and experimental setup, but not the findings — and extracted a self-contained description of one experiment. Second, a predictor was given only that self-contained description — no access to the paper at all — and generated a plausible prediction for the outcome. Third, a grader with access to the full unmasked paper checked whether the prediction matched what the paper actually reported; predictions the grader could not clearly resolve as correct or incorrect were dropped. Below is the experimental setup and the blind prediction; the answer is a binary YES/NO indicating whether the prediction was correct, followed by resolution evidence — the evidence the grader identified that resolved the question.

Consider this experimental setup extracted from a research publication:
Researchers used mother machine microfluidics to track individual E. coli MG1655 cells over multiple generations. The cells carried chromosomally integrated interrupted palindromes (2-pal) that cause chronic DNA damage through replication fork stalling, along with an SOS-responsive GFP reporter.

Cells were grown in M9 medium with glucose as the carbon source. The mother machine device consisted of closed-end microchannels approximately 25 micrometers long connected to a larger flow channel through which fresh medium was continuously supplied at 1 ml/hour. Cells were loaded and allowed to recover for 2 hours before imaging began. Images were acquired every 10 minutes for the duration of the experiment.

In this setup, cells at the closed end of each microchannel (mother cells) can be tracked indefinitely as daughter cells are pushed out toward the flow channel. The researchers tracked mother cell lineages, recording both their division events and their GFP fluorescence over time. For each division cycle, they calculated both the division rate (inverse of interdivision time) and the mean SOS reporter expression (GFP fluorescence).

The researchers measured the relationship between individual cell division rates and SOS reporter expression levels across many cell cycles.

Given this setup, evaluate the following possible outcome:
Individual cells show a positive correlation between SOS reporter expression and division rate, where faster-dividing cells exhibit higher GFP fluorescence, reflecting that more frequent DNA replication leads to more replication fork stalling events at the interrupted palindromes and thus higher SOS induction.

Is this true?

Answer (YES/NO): NO